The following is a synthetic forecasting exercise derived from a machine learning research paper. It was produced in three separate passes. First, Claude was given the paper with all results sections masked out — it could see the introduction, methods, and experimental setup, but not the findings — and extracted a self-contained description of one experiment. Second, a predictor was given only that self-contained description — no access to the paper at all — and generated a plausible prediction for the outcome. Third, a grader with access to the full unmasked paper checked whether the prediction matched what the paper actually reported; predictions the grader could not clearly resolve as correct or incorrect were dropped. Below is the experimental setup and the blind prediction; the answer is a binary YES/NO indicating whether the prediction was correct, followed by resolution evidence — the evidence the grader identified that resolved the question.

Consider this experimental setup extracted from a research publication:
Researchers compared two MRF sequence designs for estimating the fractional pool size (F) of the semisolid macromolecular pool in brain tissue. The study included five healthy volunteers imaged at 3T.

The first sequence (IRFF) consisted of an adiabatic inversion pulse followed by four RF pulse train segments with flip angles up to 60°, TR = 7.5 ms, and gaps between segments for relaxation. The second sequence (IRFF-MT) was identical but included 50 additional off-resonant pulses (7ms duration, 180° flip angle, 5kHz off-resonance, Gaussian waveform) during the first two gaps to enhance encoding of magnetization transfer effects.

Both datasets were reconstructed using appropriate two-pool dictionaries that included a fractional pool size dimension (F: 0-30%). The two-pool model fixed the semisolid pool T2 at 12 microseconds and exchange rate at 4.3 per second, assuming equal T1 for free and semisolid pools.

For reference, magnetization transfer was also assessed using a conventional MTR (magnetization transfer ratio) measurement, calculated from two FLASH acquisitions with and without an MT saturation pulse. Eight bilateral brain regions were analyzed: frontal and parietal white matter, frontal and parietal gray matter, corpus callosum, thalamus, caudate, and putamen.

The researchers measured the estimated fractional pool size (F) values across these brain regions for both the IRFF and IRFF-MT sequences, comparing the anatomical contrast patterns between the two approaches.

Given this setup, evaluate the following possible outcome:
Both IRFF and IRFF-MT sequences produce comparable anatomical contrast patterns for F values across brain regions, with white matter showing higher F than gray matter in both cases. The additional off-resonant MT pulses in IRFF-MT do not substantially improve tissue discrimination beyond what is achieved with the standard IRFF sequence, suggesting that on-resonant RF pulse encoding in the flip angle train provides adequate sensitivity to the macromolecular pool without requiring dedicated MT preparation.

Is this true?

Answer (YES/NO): NO